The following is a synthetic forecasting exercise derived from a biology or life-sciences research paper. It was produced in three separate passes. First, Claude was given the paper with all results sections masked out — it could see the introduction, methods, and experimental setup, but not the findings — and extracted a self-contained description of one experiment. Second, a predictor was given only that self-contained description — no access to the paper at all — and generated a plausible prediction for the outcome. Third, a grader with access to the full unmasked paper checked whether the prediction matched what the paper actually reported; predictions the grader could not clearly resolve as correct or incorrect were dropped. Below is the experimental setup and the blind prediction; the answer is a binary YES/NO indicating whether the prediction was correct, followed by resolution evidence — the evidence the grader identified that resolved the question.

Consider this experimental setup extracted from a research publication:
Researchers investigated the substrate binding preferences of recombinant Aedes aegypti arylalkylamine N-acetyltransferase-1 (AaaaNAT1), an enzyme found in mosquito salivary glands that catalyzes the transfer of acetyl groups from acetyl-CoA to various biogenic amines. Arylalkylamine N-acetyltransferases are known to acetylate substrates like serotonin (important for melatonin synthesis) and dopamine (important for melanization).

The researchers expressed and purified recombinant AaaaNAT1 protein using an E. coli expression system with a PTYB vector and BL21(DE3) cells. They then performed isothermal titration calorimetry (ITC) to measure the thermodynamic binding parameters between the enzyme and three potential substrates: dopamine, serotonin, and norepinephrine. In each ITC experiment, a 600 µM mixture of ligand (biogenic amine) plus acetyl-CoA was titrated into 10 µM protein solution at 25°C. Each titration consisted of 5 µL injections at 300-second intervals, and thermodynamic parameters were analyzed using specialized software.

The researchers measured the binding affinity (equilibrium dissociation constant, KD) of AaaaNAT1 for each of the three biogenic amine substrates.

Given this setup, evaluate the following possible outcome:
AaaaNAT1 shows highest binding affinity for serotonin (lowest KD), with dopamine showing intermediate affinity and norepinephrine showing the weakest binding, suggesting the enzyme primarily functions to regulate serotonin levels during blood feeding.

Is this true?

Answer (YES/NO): NO